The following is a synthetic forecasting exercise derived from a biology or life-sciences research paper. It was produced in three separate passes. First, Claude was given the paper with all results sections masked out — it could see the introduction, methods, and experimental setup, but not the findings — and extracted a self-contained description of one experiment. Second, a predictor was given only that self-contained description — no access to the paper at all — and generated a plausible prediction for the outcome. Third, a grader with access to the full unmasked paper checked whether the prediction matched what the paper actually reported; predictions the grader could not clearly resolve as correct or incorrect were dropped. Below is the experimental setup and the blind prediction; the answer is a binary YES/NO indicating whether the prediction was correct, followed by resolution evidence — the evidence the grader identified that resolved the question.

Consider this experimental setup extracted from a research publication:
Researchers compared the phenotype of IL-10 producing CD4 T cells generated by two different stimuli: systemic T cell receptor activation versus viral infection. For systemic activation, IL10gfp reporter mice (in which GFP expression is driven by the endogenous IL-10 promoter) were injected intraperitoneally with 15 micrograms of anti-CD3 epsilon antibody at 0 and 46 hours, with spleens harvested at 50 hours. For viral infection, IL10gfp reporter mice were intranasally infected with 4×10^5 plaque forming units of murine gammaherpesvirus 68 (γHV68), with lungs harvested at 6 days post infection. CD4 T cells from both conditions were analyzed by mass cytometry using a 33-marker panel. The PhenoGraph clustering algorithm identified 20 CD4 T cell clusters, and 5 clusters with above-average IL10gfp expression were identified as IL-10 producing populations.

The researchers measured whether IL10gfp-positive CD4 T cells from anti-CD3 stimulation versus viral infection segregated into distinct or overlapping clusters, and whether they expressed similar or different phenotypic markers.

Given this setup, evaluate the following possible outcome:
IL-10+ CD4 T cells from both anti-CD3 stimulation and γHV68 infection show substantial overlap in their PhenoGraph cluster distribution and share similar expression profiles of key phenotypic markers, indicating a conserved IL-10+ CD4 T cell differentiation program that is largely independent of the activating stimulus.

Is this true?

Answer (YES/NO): NO